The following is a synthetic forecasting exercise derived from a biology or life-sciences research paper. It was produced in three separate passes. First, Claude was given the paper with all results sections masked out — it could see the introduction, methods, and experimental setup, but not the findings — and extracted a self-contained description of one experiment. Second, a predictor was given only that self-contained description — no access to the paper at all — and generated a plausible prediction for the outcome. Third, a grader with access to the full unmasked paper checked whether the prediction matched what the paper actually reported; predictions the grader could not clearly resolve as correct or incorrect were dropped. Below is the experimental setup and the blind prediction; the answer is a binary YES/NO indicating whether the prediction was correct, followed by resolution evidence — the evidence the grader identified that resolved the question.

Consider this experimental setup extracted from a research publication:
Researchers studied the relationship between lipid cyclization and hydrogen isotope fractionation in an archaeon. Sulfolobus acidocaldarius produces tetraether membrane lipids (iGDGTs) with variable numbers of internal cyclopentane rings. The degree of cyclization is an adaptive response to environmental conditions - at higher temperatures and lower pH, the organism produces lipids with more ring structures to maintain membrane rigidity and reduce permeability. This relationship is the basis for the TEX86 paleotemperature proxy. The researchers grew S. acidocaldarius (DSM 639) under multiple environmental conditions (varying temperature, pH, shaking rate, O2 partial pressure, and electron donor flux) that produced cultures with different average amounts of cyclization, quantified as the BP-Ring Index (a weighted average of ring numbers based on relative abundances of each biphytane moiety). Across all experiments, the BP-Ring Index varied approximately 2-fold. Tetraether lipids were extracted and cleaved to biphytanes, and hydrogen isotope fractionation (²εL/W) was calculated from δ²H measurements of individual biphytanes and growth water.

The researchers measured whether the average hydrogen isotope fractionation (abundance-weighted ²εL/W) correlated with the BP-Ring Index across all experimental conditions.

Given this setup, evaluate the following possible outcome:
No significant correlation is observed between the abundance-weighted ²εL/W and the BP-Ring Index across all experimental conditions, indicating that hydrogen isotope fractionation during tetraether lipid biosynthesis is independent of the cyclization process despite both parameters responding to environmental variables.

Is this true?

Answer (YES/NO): YES